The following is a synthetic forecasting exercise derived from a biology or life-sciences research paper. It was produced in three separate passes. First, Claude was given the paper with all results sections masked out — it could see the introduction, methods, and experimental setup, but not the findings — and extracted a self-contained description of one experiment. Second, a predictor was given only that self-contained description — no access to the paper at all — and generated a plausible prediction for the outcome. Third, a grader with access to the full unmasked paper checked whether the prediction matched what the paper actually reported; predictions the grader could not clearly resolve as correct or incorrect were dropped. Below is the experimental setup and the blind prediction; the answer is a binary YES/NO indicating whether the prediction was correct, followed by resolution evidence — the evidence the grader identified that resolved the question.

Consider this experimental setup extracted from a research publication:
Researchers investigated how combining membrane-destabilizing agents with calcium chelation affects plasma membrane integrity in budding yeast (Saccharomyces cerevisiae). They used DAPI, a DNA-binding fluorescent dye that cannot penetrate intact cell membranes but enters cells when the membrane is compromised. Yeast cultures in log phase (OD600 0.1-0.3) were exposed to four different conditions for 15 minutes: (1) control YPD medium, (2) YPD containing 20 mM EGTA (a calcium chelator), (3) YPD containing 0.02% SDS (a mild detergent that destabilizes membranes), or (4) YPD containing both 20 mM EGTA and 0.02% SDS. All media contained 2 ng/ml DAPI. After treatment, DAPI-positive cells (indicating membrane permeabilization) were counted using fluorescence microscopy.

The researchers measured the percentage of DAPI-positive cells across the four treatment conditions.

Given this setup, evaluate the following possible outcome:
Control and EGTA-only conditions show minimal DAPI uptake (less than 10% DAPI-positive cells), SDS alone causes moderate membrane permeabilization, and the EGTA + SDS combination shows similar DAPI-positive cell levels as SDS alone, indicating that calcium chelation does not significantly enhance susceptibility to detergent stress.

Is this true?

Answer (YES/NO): NO